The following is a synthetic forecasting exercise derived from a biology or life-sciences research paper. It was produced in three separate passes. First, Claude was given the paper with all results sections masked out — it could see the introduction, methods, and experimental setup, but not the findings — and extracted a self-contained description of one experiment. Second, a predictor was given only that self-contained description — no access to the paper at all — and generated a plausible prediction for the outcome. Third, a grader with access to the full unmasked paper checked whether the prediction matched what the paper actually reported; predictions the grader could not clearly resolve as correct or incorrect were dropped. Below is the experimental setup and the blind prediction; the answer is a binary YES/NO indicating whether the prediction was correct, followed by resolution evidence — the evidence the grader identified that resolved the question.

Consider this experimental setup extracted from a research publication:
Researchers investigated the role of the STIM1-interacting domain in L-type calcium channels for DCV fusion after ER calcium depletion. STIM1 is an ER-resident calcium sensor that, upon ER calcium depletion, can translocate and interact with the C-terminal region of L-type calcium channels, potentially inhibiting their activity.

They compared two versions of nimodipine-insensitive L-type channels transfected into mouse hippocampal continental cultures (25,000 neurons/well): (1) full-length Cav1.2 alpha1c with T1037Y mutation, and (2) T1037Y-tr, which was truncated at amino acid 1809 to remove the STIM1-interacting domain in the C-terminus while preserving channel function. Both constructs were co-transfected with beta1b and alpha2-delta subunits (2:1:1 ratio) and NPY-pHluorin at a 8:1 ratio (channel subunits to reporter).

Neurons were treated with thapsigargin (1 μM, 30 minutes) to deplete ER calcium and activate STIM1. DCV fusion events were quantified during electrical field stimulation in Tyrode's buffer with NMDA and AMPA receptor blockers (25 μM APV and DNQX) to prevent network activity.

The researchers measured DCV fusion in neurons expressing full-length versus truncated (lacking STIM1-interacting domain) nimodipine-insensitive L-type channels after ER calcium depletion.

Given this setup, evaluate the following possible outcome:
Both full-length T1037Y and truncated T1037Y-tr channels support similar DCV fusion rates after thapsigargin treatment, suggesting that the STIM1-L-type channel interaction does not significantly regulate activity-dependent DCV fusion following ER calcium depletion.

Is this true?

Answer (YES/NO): NO